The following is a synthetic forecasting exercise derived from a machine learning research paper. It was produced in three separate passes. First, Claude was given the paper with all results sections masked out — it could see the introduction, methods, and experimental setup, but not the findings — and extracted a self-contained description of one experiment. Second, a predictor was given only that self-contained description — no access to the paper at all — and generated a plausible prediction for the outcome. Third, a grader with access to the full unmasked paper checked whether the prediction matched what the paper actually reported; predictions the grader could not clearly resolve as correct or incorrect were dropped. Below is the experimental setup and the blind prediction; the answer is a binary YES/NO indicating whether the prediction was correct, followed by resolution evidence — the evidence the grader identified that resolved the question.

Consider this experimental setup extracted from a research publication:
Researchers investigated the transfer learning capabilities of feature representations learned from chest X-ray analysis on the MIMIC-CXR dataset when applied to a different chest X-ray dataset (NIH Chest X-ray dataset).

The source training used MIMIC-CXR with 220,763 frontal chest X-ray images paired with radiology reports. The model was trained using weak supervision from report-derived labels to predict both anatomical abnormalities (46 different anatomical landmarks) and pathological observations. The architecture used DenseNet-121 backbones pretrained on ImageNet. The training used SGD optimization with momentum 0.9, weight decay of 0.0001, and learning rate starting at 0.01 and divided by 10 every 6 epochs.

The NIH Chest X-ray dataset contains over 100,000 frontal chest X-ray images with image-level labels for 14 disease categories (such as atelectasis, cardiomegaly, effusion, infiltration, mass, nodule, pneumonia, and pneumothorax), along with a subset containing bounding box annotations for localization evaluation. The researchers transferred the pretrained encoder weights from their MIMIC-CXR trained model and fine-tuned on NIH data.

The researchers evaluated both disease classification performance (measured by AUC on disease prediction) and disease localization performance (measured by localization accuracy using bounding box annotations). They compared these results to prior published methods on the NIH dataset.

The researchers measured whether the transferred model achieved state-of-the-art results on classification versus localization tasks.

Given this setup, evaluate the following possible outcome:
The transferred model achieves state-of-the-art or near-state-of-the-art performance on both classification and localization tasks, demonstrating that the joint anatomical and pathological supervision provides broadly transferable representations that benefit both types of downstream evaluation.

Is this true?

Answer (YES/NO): NO